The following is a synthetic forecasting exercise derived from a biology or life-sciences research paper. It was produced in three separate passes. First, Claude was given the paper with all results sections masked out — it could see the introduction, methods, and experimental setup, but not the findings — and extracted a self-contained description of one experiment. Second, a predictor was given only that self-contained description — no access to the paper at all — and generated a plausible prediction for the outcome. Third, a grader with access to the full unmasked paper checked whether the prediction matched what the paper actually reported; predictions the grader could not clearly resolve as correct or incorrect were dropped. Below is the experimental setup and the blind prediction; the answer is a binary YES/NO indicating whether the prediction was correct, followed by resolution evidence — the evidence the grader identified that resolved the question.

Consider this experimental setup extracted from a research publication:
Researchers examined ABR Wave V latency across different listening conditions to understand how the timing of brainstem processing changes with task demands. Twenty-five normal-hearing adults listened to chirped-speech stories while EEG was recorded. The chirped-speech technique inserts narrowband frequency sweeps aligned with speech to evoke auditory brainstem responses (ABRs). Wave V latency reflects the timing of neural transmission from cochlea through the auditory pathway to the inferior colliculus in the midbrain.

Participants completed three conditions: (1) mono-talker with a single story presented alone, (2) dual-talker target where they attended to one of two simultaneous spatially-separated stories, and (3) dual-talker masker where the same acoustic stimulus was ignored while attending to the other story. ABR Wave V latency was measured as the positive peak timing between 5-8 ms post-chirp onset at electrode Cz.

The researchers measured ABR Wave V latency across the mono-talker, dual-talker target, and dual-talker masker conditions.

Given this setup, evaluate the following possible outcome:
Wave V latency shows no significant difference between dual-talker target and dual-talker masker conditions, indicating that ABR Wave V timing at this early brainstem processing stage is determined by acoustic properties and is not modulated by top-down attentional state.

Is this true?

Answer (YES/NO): NO